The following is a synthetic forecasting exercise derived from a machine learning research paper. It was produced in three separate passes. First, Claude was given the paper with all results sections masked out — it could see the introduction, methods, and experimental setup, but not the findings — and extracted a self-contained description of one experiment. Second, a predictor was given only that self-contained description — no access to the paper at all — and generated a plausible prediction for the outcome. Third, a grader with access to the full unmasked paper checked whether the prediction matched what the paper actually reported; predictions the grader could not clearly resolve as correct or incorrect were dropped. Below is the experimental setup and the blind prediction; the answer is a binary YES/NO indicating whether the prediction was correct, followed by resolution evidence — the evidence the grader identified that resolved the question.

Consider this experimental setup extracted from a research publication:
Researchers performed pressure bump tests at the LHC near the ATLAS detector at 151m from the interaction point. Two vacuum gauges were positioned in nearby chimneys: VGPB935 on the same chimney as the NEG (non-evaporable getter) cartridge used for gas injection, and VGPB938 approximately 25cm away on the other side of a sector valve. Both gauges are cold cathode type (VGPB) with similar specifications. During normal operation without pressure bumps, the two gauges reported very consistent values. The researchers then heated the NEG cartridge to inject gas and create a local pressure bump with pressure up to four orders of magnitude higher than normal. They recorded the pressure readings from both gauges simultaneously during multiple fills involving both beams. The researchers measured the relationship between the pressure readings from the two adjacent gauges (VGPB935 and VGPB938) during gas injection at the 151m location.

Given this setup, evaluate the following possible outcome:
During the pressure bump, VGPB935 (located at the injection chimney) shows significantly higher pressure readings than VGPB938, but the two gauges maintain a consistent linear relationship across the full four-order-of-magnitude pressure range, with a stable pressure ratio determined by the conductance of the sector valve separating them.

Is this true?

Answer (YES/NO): NO